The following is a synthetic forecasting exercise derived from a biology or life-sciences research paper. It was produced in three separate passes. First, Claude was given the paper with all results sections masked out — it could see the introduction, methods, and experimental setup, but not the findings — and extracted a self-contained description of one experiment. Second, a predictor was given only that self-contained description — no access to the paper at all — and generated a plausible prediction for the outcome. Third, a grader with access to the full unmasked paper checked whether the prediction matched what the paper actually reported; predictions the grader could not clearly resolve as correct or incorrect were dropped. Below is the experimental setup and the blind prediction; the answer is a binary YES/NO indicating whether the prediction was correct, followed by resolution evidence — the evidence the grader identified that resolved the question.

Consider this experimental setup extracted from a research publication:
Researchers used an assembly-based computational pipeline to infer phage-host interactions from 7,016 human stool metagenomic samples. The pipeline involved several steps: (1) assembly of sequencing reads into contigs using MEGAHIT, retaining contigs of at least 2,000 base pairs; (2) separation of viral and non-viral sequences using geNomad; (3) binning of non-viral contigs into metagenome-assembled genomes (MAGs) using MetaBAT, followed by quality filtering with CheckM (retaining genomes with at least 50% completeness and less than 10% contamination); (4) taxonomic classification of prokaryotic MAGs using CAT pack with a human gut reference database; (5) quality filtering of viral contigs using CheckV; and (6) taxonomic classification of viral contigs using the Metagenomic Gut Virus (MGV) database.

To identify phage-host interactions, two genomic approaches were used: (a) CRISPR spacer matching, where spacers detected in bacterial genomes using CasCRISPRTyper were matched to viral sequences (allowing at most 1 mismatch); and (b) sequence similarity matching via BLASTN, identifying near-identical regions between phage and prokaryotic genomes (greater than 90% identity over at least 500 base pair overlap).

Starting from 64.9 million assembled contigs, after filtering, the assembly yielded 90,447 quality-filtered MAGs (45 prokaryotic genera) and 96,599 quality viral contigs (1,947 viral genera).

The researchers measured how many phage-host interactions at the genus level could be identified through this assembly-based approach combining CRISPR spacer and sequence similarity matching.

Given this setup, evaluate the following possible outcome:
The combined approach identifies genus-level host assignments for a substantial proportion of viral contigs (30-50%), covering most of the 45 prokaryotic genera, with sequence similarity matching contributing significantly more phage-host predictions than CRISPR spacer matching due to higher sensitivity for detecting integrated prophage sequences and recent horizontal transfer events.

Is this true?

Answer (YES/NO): NO